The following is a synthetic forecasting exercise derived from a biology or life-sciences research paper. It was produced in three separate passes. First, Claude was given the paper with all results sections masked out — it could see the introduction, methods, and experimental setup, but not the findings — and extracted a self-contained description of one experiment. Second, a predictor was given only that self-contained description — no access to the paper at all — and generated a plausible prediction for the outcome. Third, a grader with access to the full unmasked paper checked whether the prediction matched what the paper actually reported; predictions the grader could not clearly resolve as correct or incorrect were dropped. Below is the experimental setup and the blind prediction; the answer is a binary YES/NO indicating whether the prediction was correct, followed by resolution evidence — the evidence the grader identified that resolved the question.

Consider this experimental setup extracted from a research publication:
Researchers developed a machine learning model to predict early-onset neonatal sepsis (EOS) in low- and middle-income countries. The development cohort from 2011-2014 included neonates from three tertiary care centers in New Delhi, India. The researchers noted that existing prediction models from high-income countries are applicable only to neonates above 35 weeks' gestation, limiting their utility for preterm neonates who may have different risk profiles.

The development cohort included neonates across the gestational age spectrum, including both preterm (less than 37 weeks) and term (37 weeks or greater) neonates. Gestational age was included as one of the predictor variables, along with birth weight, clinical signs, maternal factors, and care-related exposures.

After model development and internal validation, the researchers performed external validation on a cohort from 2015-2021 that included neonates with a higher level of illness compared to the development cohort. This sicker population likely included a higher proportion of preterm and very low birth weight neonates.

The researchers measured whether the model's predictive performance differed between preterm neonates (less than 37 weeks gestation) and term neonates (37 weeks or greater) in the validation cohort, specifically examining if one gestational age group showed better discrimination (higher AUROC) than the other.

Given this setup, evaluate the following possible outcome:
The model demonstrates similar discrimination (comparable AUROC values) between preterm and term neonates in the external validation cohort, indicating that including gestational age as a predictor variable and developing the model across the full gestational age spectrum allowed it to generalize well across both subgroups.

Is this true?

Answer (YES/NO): NO